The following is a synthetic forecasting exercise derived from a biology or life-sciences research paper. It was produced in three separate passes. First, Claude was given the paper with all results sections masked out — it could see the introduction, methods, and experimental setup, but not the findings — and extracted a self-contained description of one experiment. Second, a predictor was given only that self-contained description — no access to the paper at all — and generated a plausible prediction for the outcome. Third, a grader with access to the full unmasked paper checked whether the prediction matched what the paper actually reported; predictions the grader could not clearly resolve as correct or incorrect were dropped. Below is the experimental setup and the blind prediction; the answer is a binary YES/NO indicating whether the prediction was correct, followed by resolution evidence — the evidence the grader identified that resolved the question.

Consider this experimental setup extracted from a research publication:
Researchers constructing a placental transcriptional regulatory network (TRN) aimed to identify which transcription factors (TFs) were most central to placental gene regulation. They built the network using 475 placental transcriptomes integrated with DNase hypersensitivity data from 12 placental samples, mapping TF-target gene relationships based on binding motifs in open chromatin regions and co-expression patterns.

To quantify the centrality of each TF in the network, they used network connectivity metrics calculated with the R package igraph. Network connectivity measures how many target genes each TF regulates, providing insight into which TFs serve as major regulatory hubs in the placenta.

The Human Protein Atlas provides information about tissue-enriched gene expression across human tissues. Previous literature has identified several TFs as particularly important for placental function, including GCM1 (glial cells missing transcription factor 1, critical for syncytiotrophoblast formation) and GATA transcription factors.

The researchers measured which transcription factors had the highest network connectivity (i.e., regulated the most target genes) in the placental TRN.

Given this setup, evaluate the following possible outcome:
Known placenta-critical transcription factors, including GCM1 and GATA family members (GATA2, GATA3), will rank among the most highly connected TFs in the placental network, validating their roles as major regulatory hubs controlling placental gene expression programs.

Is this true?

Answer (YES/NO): NO